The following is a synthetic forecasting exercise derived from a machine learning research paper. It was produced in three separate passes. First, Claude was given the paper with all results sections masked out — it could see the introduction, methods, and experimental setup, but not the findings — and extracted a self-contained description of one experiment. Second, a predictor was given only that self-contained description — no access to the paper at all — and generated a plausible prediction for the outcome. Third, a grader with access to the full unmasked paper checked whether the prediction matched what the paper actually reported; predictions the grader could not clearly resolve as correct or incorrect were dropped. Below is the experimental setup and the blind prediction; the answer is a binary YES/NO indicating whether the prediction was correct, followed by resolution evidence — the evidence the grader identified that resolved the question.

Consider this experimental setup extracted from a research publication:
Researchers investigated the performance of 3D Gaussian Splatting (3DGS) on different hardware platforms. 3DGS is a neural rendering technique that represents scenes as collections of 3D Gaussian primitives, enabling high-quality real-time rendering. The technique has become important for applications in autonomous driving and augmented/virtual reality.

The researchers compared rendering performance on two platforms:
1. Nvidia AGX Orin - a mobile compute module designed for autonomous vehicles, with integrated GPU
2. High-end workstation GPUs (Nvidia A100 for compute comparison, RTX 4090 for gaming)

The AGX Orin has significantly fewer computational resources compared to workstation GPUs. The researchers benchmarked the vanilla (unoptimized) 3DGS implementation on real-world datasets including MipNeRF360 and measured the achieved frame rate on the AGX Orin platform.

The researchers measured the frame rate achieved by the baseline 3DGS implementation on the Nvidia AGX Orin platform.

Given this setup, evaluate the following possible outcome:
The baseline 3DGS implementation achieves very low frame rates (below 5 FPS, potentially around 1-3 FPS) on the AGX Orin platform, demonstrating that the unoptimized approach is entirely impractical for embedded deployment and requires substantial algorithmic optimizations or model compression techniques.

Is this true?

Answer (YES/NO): NO